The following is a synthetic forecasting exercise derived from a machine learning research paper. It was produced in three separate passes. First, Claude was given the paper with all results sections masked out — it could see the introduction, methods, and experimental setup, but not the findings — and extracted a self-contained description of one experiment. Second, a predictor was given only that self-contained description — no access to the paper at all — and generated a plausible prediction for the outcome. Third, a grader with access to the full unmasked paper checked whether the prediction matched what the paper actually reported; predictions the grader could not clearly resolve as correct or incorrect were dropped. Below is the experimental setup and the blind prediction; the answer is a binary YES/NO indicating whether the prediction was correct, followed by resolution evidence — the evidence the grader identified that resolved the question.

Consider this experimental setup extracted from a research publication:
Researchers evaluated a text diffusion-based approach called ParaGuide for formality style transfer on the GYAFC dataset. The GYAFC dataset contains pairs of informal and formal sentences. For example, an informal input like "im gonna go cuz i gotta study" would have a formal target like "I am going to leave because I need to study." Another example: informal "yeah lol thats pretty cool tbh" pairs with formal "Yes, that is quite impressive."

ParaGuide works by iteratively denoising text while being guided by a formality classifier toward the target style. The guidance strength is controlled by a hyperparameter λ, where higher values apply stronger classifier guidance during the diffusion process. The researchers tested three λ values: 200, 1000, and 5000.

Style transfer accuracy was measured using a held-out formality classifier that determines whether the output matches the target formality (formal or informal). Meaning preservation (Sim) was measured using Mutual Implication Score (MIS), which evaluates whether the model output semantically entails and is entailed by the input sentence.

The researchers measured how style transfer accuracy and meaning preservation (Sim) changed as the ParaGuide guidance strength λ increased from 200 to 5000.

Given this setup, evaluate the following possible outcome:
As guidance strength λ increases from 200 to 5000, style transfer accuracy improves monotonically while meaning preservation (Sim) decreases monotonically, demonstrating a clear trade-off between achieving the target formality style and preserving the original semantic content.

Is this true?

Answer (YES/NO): NO